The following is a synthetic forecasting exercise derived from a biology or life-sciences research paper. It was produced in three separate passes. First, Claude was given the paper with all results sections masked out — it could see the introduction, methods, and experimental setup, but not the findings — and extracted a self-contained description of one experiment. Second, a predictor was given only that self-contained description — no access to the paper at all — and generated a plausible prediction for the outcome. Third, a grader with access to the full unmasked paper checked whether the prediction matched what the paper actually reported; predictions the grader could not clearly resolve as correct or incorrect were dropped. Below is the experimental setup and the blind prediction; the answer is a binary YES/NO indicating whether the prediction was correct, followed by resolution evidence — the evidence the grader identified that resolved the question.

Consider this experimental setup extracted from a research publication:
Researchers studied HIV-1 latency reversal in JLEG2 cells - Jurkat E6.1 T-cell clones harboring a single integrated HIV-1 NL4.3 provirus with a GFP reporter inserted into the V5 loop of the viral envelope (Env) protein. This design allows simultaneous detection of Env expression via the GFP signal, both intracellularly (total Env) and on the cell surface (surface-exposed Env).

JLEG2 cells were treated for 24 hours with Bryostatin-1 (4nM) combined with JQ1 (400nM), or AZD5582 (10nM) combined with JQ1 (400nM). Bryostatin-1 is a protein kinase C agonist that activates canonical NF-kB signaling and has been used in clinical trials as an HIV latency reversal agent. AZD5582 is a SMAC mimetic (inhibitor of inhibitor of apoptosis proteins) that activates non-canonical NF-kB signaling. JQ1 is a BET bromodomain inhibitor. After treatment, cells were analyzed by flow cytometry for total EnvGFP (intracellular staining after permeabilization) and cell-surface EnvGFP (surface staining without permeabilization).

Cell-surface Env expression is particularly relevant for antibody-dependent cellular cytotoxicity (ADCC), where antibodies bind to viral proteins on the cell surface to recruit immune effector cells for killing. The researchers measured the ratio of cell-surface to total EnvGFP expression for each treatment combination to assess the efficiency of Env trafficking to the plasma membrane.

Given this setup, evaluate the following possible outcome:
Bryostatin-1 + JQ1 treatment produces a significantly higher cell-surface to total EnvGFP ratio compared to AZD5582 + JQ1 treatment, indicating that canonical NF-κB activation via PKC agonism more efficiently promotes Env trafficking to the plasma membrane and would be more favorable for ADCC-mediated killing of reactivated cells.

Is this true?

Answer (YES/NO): NO